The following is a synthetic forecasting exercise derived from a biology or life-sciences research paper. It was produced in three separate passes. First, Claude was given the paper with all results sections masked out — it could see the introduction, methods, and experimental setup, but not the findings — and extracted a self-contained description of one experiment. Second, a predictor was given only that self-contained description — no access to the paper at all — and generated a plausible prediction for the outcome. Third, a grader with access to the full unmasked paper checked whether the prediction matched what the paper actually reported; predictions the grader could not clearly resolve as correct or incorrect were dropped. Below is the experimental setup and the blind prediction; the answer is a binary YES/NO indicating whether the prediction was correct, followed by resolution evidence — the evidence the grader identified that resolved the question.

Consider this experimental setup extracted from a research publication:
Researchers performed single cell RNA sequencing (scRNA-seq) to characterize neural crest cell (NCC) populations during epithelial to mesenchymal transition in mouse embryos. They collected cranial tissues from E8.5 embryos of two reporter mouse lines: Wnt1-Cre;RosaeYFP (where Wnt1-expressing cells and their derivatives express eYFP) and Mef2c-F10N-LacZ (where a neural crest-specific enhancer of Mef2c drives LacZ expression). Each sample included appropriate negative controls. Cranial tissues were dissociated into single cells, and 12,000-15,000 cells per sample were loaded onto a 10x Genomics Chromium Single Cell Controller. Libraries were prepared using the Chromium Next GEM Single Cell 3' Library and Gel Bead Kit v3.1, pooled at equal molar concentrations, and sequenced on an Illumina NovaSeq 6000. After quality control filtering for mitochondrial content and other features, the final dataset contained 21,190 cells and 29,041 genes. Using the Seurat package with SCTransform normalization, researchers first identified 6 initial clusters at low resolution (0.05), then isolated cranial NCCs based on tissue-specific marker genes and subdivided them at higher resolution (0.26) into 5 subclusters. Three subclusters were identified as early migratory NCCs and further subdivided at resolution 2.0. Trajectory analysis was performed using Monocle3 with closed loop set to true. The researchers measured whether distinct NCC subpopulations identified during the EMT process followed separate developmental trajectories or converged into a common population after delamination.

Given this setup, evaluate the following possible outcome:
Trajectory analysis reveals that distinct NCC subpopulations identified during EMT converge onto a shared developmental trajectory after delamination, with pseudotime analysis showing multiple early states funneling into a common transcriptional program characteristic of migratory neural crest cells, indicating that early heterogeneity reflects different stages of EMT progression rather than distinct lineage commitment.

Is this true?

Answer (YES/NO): YES